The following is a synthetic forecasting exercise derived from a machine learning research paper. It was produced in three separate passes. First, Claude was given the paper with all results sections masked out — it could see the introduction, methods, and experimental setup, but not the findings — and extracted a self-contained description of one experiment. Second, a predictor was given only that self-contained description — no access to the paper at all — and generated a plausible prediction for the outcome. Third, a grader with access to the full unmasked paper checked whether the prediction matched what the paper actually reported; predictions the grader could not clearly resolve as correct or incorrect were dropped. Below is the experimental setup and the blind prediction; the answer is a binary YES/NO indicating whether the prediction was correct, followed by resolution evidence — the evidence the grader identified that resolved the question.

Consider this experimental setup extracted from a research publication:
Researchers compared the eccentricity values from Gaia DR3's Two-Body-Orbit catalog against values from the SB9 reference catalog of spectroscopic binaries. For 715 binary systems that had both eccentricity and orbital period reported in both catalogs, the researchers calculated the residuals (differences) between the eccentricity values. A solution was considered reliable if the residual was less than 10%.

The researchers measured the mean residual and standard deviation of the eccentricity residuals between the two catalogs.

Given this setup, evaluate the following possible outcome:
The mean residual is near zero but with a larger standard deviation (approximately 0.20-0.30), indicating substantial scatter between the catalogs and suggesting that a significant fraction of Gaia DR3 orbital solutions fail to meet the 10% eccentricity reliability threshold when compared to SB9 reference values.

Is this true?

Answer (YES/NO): NO